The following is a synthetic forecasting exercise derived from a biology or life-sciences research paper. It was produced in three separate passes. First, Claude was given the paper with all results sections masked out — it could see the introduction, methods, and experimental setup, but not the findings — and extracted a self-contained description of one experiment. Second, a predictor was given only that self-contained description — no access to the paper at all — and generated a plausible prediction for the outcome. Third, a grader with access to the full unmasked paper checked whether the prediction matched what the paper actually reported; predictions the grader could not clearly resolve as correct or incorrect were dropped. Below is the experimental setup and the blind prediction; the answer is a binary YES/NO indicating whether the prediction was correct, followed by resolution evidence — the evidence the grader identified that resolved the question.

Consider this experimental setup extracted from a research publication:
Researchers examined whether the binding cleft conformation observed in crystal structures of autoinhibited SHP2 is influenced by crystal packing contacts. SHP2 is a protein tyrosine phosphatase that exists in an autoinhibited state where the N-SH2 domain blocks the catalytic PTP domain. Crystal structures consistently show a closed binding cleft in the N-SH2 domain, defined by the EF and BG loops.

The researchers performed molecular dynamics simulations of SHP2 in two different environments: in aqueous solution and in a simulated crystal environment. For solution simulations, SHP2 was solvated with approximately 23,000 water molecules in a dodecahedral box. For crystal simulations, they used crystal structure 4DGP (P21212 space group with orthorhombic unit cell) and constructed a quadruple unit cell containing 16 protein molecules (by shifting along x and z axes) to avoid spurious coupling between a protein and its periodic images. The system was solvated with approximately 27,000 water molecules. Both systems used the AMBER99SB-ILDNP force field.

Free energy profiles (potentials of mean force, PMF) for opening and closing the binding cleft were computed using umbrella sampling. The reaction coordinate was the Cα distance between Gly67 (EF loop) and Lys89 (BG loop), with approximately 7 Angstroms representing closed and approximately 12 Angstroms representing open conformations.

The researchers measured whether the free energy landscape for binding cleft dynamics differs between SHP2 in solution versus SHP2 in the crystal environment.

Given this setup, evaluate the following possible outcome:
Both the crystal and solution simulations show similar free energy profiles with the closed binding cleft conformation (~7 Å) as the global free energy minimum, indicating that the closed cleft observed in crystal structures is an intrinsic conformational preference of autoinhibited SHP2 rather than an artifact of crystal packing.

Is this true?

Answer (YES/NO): NO